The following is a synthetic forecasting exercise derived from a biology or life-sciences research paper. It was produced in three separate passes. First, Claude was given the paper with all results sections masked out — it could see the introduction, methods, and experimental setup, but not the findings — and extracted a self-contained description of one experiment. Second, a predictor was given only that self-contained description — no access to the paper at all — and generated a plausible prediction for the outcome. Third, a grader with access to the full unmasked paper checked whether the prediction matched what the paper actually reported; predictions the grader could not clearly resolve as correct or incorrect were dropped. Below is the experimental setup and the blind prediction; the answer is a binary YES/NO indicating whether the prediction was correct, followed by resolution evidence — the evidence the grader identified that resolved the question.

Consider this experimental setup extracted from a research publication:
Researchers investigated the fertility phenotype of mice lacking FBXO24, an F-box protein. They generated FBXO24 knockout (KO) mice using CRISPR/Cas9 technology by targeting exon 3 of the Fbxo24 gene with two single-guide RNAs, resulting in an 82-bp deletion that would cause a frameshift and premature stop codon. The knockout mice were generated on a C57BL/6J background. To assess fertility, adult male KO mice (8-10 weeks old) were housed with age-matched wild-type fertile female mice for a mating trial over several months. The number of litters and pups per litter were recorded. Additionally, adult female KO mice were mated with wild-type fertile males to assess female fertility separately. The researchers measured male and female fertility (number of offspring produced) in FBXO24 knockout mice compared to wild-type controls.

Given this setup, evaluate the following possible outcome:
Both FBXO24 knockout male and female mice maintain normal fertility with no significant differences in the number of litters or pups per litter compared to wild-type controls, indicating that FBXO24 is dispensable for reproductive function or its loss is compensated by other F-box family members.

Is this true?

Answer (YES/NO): NO